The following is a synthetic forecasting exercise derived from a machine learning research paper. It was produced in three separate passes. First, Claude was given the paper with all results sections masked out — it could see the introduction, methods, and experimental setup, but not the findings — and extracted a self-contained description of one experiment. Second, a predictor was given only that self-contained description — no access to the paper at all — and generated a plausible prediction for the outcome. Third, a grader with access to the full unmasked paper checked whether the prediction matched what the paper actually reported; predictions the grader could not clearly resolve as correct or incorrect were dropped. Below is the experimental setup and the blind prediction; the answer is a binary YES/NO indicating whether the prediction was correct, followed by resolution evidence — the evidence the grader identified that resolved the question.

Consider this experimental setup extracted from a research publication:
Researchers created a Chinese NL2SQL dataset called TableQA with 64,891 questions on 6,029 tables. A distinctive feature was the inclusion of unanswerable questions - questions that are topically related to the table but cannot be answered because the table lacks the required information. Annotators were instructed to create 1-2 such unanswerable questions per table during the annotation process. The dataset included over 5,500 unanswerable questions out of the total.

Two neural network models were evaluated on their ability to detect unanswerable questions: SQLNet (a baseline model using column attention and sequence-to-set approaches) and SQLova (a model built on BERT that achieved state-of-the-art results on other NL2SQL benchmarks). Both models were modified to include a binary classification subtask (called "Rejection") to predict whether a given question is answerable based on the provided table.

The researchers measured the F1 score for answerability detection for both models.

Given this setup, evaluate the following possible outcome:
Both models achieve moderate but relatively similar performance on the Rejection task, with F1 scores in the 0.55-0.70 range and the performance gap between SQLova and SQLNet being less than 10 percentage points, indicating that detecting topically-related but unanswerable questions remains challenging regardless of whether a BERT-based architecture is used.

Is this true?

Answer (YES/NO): NO